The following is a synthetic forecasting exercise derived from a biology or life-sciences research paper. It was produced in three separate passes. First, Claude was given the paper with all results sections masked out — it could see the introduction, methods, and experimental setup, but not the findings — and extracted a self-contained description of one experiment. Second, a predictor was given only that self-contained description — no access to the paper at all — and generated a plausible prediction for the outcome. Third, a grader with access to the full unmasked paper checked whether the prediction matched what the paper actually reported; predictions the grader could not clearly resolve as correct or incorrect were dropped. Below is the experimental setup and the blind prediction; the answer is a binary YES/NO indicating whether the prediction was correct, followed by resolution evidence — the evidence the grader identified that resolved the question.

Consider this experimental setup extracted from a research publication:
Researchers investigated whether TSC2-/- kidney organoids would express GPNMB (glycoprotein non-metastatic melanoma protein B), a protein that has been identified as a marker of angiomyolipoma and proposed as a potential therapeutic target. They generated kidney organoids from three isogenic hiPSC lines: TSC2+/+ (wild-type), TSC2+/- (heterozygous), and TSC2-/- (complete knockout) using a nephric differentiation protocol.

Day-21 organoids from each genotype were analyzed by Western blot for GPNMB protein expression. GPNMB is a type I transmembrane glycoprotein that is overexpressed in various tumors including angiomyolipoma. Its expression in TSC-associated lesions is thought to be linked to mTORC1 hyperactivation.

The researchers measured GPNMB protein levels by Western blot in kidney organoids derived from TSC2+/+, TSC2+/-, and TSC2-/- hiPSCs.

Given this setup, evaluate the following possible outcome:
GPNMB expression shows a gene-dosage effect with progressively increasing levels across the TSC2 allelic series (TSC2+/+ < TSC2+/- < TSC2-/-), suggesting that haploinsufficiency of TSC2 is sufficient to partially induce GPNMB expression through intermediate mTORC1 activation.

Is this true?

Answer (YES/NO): NO